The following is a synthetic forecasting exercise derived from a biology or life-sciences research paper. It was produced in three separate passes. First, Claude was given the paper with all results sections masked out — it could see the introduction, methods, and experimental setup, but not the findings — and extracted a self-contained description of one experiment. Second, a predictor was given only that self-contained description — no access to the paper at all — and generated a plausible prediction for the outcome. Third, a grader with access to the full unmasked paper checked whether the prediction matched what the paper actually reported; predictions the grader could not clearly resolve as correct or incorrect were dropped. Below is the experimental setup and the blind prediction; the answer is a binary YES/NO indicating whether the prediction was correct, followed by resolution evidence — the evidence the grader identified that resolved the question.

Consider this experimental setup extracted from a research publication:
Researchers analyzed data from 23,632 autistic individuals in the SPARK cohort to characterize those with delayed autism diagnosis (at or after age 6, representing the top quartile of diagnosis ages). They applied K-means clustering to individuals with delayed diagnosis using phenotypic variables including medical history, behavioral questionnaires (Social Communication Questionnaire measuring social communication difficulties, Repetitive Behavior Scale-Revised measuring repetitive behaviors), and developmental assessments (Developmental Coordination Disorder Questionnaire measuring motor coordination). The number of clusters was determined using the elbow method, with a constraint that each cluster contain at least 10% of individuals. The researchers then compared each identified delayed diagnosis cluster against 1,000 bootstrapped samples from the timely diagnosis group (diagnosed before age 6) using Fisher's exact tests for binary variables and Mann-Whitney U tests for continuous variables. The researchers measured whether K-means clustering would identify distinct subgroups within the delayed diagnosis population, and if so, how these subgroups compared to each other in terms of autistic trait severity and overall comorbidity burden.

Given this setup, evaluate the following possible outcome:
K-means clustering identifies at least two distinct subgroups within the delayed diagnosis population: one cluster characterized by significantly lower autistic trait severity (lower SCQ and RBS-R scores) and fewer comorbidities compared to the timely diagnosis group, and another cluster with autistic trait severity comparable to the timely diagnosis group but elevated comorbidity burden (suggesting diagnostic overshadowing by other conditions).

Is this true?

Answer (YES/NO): NO